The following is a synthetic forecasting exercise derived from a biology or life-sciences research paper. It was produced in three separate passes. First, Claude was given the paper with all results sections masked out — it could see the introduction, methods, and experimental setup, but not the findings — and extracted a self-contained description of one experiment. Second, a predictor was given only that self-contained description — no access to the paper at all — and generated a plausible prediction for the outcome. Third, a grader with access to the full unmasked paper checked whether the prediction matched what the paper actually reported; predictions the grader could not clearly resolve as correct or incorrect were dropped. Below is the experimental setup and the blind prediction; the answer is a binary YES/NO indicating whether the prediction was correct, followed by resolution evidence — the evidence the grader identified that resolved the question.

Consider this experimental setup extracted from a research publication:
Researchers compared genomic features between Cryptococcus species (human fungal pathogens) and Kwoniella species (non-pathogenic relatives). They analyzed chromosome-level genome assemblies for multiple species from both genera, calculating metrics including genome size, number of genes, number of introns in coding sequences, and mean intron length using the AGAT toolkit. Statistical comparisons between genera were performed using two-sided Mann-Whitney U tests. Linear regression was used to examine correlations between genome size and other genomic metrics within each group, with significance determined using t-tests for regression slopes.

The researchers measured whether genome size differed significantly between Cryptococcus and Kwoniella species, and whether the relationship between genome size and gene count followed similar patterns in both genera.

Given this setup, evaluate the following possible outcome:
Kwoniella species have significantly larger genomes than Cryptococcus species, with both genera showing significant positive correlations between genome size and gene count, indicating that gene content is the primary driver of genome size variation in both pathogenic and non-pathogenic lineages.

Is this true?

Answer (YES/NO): NO